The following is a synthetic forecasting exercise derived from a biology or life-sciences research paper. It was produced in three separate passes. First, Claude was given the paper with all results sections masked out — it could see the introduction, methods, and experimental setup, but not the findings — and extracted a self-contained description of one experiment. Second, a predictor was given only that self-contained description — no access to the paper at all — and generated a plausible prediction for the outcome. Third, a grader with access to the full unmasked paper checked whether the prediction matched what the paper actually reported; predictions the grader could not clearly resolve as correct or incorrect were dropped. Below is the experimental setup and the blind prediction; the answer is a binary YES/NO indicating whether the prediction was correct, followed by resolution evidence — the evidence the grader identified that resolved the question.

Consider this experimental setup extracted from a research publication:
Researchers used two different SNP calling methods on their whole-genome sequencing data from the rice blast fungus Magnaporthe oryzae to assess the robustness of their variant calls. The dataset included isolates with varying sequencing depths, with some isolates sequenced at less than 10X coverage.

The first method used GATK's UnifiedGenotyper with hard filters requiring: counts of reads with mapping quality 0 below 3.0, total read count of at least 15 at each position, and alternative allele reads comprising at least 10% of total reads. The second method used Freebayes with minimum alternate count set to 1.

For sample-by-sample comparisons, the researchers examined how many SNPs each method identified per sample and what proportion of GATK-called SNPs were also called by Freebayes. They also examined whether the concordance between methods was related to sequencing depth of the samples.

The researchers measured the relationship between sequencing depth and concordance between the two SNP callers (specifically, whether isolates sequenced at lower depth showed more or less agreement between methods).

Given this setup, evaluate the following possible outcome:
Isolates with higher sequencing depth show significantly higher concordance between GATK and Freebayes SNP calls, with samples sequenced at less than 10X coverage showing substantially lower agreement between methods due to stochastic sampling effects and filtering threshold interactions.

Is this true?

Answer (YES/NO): NO